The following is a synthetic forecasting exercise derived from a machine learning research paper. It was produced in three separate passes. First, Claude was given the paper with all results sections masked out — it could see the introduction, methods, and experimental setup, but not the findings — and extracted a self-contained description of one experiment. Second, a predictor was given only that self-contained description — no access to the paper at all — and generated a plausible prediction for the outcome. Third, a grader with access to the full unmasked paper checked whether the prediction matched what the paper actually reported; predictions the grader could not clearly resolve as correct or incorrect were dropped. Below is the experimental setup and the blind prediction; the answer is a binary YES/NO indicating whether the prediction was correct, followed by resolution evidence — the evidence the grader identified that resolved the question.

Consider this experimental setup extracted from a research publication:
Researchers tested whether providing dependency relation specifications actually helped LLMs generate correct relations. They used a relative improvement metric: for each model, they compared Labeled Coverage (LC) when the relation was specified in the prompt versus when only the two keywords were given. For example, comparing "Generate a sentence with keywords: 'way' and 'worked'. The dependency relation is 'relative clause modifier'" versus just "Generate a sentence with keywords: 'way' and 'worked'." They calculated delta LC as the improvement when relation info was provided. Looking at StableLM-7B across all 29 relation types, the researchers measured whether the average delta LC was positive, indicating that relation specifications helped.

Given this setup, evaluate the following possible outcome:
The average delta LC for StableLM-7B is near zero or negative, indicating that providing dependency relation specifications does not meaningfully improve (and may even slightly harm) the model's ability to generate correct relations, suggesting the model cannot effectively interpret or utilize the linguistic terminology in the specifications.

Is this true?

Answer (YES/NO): NO